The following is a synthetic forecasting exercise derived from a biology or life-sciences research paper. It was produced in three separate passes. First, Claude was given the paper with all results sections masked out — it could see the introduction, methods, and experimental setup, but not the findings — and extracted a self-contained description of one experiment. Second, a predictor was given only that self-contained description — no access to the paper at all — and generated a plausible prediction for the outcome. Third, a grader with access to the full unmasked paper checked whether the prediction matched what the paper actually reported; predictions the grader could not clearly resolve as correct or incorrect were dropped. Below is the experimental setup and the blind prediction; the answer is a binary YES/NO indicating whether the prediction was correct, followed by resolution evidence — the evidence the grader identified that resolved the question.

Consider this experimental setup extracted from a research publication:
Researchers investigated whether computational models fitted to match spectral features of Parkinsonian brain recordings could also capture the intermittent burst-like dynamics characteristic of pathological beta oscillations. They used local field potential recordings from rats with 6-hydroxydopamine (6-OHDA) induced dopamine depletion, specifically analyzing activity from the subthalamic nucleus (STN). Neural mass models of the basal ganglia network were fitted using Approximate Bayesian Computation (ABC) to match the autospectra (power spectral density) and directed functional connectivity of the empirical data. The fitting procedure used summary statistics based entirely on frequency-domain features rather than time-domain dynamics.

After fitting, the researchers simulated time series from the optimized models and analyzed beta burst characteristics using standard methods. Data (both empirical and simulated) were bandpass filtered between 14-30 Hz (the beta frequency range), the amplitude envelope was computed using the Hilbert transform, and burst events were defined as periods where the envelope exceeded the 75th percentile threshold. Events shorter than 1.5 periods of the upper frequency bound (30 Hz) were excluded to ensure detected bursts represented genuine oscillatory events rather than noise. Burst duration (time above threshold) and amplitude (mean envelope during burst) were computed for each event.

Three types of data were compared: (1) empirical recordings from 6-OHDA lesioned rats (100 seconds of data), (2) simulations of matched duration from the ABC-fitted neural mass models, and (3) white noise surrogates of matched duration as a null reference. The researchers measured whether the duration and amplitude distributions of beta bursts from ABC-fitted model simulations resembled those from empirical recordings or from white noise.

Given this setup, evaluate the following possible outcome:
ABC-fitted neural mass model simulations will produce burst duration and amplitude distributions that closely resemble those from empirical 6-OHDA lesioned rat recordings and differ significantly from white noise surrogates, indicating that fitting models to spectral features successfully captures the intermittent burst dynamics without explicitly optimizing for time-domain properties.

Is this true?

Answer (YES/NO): YES